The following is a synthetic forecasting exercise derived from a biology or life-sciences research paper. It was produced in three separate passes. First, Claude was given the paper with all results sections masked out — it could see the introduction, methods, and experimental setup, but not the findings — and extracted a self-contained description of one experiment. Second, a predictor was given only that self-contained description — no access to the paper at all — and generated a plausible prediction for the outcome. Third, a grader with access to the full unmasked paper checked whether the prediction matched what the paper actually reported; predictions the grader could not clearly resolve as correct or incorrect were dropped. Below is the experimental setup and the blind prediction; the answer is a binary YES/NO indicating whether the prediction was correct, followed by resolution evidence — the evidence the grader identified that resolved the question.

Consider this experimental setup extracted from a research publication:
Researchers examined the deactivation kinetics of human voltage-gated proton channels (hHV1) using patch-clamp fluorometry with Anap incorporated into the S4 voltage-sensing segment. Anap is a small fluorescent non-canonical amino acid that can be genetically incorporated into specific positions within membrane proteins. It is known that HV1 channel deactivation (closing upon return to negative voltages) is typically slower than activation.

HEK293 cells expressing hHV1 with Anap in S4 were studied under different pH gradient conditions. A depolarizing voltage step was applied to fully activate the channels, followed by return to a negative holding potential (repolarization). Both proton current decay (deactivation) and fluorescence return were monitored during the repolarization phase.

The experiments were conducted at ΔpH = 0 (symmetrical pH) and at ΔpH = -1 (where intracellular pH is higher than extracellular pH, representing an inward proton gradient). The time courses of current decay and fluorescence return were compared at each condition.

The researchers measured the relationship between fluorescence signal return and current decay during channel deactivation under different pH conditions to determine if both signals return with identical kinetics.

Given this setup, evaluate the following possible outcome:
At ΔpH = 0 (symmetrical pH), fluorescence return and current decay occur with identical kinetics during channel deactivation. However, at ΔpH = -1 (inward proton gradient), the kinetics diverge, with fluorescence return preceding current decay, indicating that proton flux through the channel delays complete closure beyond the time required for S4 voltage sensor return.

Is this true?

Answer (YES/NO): NO